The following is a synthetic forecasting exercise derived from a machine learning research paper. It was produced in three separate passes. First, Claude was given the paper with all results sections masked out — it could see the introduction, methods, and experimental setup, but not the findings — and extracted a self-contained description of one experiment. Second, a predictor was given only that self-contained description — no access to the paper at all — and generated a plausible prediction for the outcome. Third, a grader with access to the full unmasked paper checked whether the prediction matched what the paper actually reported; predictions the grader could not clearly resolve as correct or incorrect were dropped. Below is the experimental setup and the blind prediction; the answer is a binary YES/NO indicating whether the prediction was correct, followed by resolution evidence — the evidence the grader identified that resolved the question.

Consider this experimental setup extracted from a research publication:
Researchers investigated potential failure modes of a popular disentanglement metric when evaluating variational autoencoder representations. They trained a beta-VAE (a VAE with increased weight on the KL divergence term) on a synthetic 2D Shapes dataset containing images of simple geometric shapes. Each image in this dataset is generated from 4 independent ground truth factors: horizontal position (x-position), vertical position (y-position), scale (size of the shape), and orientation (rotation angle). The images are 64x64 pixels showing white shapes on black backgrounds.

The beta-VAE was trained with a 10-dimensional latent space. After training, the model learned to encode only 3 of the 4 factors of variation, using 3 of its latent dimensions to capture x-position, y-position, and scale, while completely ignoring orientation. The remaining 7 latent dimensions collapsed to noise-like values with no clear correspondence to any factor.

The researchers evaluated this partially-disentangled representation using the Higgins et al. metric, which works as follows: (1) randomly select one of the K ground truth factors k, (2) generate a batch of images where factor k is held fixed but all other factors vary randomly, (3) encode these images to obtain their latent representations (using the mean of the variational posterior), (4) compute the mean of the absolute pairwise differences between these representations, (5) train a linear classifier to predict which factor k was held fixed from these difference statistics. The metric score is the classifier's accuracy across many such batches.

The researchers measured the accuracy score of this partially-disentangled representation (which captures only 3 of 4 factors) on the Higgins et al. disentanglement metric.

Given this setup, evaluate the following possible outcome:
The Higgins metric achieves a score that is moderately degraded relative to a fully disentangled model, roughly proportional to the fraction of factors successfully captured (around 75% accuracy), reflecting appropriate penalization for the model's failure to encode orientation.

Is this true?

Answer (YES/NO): NO